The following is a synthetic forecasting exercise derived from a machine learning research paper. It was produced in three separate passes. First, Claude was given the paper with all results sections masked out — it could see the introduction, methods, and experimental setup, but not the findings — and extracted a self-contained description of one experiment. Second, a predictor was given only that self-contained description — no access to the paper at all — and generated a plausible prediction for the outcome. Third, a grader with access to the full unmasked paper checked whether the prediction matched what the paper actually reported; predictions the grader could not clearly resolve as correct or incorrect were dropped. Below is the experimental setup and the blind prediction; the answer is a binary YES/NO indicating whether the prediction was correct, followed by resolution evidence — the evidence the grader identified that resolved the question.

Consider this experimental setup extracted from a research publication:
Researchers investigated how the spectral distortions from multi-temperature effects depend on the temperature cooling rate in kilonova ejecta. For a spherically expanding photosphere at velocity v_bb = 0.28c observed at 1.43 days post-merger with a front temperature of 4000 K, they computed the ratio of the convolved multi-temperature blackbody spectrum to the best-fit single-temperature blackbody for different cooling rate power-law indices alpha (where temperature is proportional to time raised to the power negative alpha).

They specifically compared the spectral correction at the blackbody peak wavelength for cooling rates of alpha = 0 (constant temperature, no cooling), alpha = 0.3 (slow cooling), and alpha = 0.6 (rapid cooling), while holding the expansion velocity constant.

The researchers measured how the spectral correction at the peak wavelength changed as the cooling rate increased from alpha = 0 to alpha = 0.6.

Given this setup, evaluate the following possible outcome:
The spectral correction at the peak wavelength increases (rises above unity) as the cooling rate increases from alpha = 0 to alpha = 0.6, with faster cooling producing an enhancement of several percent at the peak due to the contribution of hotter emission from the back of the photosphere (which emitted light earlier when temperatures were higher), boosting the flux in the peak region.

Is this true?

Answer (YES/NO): NO